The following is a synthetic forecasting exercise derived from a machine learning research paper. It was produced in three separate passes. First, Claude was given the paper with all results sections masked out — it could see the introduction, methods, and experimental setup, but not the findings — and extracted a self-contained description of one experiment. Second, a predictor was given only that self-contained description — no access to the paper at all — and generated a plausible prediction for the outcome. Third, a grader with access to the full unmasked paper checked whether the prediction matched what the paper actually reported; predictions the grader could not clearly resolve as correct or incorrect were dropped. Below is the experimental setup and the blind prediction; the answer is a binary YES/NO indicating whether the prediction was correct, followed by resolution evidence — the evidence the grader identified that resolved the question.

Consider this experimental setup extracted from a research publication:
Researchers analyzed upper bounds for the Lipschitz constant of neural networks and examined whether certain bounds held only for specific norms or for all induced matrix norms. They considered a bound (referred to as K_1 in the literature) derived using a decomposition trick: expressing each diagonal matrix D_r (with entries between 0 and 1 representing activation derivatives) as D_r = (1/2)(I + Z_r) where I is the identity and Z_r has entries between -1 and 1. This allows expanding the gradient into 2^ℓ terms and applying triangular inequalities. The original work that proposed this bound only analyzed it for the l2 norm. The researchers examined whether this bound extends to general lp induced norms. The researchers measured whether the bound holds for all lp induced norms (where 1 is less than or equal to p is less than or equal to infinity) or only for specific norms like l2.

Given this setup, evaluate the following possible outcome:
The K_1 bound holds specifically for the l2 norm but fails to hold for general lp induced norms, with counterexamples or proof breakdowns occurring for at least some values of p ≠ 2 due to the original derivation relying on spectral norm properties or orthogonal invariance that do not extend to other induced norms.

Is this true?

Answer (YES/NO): NO